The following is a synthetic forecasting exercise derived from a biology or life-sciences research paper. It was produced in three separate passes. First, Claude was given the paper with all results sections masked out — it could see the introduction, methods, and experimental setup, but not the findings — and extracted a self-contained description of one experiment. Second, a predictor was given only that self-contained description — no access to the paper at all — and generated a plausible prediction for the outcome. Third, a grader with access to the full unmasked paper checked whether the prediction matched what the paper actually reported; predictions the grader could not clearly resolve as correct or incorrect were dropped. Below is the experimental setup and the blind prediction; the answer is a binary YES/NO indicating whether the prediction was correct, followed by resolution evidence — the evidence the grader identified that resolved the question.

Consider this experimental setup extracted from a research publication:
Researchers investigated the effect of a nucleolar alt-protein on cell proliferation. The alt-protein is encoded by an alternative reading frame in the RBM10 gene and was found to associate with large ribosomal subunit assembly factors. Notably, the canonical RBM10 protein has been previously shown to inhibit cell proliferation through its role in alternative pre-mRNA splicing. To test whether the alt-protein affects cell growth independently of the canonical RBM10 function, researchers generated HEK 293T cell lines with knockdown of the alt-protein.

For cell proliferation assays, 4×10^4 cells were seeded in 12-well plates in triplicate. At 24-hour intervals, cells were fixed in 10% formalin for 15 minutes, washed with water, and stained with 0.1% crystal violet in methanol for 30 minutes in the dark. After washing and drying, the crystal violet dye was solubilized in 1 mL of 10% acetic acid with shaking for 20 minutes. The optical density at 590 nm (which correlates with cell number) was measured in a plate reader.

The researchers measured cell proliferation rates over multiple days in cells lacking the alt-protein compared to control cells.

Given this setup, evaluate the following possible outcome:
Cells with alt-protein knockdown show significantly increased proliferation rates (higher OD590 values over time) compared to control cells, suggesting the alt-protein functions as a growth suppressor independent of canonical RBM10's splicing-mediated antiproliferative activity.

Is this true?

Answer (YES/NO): YES